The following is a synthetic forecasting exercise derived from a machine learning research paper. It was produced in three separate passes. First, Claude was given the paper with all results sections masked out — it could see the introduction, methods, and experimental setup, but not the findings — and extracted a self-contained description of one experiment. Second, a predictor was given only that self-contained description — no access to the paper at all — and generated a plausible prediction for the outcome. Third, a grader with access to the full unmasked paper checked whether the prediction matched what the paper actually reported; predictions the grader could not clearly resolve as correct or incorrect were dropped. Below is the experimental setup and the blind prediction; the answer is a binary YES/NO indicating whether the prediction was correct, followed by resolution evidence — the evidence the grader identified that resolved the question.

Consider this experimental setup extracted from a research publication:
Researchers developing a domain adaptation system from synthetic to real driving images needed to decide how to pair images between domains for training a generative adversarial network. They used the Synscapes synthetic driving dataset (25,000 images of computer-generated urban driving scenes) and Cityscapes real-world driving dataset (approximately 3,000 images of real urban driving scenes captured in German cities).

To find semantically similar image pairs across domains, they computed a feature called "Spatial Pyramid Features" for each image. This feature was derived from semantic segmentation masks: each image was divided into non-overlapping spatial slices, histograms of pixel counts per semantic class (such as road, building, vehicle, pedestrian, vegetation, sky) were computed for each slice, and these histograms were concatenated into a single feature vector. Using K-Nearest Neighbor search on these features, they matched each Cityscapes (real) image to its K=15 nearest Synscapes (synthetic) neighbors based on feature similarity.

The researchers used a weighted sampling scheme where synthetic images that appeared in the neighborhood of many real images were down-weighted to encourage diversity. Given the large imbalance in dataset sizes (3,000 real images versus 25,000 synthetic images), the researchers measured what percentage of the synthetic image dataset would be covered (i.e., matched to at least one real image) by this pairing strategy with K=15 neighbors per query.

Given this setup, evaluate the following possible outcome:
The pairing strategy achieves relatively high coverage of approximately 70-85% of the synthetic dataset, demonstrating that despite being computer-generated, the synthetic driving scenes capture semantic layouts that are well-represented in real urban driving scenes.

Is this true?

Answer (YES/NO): YES